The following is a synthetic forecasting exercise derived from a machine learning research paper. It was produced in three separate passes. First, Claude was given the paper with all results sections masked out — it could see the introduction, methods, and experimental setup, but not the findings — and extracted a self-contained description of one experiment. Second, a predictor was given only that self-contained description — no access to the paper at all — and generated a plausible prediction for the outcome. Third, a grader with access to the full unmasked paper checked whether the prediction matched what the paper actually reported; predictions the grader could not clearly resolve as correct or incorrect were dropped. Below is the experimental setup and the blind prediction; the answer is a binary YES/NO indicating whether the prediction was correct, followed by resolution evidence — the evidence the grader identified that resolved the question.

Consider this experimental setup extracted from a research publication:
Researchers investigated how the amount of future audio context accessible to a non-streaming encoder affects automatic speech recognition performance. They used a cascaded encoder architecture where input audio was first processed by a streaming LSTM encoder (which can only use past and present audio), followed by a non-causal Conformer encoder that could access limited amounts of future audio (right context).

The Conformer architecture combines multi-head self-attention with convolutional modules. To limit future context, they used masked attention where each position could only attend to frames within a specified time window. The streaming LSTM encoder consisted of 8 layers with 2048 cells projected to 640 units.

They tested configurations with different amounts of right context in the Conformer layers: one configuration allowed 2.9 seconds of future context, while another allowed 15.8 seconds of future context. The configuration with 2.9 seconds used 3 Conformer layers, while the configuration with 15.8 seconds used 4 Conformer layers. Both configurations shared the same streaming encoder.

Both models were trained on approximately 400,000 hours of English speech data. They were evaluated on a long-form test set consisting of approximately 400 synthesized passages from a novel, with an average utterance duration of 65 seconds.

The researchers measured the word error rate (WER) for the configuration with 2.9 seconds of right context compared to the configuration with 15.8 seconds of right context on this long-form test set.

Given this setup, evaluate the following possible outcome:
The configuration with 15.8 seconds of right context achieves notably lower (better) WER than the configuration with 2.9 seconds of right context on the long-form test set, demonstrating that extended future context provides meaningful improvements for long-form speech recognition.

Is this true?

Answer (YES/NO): YES